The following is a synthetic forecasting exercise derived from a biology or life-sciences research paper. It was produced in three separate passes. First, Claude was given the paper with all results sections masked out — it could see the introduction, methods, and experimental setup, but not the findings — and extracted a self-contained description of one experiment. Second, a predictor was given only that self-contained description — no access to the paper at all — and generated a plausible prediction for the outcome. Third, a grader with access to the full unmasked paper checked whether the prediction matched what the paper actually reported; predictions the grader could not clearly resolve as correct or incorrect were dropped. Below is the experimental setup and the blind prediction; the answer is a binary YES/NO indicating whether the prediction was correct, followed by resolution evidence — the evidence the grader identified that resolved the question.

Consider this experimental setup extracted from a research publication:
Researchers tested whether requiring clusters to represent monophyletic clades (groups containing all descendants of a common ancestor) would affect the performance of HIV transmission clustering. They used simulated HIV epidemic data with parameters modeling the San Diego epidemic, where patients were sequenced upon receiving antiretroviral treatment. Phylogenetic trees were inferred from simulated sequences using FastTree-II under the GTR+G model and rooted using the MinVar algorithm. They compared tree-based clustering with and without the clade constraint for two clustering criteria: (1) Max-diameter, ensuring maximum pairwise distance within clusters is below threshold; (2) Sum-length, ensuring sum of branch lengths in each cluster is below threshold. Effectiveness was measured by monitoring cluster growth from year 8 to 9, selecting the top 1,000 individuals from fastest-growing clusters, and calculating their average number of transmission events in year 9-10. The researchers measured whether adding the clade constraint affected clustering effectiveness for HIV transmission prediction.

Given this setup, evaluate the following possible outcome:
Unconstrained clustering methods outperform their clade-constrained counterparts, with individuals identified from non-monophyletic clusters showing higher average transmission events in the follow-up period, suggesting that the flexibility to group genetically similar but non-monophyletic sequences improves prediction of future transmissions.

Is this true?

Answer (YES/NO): NO